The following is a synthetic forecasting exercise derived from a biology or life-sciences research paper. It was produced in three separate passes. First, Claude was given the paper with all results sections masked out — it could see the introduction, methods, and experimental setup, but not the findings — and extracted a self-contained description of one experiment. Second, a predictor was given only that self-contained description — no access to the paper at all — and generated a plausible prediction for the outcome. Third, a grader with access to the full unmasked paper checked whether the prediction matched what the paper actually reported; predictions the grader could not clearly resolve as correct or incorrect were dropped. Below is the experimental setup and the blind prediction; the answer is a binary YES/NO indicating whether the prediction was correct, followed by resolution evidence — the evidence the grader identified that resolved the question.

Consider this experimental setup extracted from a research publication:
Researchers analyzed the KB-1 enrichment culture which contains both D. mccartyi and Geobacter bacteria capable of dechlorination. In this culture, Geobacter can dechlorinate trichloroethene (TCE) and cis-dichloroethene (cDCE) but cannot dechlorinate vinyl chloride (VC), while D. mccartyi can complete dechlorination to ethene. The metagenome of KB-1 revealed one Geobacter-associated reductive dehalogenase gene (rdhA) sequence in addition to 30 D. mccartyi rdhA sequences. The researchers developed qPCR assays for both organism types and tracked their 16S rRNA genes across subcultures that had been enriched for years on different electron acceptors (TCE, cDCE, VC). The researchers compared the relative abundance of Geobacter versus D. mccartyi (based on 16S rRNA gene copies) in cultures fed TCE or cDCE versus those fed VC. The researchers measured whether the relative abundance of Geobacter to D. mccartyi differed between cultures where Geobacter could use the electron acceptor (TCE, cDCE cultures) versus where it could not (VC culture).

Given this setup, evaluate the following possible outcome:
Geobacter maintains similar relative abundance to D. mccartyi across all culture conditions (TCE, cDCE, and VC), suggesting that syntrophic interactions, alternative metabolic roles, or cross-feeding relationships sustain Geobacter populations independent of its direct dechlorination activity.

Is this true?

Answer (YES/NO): NO